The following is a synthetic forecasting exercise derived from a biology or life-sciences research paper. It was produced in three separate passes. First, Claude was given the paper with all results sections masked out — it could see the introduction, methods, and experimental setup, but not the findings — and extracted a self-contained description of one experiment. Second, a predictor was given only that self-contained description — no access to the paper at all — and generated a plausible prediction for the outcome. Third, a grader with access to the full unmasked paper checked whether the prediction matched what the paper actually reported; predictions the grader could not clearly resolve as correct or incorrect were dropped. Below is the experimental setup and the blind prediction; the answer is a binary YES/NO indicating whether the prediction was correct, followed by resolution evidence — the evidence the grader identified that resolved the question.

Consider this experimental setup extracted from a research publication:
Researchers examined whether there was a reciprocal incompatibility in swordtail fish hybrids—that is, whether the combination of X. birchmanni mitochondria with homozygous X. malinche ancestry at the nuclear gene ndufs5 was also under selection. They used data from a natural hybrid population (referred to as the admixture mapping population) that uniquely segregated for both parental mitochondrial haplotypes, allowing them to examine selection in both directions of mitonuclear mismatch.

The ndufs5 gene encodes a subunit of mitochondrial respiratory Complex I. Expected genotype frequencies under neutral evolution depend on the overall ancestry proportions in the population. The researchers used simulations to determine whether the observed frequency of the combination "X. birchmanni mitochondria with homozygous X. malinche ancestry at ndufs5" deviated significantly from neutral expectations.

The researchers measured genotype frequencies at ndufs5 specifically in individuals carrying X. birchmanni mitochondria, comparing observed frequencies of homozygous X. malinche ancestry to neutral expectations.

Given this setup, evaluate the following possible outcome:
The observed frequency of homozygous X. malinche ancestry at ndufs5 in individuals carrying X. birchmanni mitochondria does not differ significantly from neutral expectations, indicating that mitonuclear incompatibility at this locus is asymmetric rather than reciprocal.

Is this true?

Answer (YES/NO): NO